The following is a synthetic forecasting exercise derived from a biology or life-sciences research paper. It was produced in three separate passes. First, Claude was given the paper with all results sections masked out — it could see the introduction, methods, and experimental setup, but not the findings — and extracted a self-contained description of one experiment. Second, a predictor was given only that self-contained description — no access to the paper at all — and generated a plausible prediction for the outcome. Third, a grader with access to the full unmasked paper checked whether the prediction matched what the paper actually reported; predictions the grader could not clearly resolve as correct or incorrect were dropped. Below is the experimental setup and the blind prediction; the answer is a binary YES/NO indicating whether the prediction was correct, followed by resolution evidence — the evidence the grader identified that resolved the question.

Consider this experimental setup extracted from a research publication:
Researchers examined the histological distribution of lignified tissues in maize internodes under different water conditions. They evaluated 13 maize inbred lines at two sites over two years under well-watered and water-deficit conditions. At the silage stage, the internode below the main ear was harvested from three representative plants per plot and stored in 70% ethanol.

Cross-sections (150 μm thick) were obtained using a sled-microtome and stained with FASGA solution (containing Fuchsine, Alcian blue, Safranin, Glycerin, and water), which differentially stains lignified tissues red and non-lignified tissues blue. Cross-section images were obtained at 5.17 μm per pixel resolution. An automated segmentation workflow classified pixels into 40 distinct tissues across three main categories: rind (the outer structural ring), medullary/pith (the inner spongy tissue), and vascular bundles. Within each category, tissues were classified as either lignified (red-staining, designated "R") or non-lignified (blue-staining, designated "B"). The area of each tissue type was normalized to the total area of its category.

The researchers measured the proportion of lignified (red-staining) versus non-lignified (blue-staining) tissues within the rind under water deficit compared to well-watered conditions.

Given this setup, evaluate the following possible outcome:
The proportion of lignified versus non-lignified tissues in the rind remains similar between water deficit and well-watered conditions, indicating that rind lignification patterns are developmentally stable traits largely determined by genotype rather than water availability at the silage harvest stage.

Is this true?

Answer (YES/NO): NO